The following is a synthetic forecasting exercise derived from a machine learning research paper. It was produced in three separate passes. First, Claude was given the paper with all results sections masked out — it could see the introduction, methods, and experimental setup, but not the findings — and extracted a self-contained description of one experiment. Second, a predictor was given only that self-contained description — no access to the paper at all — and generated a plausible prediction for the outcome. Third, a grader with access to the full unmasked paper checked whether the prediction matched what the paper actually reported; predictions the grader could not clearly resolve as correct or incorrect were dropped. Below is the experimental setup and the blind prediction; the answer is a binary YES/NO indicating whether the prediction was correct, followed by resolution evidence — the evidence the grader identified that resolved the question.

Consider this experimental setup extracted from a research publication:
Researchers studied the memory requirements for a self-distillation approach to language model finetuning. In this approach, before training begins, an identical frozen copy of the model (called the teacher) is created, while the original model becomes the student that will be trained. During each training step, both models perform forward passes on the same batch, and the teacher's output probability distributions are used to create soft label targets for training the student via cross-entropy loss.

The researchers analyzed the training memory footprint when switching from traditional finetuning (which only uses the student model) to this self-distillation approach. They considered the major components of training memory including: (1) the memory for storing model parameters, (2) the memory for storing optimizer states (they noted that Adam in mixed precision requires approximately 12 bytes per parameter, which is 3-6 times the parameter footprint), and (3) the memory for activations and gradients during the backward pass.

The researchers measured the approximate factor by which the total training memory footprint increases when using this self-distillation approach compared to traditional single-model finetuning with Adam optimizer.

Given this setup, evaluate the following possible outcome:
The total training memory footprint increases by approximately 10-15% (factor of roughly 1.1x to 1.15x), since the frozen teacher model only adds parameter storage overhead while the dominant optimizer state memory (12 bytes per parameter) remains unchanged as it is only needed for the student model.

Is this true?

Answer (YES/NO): NO